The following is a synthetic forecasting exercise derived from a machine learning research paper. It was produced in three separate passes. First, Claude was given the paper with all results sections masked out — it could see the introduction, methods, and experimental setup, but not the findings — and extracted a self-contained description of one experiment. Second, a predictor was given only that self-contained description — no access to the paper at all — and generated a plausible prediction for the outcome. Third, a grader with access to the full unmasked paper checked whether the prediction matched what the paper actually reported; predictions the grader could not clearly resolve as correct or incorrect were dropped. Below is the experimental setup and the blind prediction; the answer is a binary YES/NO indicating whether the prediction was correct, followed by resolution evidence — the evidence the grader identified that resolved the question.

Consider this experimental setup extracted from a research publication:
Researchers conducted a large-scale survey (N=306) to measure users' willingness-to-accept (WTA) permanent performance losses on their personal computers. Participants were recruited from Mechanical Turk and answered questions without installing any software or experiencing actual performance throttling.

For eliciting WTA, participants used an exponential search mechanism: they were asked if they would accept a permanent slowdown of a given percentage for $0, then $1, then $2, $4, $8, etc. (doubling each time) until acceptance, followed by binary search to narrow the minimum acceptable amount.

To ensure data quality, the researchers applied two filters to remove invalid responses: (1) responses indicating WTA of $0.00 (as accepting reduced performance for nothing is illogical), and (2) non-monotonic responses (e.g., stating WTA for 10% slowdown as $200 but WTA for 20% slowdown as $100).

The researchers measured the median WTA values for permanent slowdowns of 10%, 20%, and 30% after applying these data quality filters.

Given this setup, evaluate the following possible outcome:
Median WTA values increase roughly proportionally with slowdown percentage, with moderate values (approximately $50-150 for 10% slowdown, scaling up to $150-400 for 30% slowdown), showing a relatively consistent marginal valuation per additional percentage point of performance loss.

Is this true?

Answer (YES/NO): NO